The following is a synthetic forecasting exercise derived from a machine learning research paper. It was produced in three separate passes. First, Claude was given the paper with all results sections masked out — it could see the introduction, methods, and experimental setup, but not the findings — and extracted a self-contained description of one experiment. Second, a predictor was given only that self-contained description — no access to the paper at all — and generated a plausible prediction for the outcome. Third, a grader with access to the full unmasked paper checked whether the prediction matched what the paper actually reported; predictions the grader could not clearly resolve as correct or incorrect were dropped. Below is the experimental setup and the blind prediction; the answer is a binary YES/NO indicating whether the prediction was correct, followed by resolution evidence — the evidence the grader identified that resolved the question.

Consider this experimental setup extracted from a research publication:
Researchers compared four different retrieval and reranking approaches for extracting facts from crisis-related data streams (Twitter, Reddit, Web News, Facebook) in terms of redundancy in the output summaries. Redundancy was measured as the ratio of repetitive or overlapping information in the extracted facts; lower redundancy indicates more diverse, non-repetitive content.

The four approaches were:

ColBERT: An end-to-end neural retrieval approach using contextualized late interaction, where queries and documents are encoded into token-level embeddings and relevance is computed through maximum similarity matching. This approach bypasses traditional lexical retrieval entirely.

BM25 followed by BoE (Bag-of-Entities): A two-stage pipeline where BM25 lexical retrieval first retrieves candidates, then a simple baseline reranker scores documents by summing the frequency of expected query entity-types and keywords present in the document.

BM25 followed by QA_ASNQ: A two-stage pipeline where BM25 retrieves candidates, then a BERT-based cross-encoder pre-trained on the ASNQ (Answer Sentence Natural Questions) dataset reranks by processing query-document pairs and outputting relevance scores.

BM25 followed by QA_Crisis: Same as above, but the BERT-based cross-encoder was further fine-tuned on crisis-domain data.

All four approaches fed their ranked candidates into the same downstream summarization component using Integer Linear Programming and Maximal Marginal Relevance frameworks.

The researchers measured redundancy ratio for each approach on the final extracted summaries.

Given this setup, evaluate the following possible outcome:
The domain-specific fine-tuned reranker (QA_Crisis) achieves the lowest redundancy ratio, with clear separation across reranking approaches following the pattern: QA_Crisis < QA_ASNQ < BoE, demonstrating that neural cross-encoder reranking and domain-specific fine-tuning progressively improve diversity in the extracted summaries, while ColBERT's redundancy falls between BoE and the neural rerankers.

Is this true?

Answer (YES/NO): NO